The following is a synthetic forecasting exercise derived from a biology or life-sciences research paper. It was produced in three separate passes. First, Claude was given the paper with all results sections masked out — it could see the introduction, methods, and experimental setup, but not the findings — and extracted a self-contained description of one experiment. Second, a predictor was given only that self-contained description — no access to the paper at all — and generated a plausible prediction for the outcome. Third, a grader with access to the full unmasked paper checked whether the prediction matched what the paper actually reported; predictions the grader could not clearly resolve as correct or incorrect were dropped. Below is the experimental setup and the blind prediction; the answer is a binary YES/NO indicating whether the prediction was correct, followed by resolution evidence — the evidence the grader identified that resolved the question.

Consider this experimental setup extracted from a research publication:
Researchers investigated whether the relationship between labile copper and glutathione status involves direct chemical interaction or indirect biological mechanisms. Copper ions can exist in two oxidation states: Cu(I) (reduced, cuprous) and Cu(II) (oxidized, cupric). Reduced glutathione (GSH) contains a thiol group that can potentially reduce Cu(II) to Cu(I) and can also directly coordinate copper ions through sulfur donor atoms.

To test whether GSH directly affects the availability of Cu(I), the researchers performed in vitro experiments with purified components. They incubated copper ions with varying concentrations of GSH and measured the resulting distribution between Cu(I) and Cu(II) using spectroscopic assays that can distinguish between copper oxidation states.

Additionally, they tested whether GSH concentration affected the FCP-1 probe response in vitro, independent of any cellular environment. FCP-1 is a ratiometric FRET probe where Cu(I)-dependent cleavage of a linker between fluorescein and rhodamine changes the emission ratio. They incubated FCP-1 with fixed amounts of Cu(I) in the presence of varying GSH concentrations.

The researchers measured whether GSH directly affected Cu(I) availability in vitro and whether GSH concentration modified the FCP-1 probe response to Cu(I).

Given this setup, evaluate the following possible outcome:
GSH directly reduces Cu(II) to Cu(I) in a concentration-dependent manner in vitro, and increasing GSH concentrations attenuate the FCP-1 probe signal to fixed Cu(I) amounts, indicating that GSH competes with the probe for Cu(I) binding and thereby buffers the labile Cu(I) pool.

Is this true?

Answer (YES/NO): NO